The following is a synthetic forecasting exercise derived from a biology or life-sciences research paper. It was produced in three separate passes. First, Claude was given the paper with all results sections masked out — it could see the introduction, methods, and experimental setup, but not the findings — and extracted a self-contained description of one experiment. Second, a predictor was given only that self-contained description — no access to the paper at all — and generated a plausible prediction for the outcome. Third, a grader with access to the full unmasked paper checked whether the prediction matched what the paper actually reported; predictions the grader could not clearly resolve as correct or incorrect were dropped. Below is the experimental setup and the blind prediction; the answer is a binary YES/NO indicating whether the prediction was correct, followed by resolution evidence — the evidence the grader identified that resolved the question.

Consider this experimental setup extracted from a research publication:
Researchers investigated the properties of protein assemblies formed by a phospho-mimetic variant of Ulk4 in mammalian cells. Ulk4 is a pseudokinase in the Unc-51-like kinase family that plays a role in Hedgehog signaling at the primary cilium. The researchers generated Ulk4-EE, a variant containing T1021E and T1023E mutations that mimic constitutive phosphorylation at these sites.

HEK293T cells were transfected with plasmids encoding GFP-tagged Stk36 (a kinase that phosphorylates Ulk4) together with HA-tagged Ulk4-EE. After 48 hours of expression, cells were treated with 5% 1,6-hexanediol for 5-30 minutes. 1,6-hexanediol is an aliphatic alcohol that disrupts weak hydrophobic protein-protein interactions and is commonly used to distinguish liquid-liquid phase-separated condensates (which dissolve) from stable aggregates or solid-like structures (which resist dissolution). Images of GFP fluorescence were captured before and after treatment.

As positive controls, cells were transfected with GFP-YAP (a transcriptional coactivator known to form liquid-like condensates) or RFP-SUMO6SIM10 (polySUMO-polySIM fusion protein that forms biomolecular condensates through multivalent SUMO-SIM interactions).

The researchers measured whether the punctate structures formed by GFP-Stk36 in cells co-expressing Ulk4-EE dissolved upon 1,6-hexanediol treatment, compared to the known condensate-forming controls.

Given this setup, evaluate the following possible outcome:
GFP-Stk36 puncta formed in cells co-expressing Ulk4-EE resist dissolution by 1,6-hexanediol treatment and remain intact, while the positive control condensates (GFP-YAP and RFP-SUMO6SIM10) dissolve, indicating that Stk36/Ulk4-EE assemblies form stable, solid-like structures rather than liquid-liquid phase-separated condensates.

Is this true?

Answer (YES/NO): NO